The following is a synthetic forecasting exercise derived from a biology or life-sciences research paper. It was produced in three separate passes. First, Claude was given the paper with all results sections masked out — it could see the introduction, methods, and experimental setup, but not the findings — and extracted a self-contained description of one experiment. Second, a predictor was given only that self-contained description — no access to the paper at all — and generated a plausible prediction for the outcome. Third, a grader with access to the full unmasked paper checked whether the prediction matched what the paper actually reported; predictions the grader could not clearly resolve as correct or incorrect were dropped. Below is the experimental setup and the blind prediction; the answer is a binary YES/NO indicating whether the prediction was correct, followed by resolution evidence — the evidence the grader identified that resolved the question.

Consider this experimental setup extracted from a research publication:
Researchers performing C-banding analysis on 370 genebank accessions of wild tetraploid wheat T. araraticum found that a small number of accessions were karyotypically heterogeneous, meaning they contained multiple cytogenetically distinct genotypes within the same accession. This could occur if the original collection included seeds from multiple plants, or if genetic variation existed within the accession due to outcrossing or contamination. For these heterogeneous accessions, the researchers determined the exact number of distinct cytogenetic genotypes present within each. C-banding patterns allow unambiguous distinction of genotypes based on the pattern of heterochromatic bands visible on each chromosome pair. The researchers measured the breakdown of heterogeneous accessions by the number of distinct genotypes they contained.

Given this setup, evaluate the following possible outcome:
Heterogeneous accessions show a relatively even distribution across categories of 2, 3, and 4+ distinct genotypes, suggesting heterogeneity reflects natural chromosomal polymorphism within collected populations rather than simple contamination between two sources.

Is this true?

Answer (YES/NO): NO